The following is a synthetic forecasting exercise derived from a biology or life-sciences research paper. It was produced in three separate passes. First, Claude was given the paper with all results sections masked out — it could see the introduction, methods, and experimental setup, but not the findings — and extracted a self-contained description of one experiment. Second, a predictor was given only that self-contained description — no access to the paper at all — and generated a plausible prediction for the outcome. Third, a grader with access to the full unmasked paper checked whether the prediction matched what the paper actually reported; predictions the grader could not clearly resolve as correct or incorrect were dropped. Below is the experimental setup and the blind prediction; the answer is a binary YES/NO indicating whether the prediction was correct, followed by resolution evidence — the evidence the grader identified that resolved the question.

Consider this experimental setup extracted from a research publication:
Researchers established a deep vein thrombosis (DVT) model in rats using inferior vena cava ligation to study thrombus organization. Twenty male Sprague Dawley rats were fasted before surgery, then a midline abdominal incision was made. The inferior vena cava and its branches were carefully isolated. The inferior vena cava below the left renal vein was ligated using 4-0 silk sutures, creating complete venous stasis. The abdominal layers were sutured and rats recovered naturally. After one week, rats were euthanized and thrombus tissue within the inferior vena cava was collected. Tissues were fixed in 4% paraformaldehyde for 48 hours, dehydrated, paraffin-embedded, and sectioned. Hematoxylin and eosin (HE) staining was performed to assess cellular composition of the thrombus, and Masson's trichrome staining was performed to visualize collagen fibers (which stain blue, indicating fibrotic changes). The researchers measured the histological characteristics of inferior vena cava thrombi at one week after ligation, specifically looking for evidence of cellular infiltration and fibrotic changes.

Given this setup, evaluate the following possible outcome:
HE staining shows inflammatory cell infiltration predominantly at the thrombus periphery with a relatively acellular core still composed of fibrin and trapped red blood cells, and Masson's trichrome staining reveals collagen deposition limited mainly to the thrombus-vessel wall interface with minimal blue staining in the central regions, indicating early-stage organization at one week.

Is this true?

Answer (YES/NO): NO